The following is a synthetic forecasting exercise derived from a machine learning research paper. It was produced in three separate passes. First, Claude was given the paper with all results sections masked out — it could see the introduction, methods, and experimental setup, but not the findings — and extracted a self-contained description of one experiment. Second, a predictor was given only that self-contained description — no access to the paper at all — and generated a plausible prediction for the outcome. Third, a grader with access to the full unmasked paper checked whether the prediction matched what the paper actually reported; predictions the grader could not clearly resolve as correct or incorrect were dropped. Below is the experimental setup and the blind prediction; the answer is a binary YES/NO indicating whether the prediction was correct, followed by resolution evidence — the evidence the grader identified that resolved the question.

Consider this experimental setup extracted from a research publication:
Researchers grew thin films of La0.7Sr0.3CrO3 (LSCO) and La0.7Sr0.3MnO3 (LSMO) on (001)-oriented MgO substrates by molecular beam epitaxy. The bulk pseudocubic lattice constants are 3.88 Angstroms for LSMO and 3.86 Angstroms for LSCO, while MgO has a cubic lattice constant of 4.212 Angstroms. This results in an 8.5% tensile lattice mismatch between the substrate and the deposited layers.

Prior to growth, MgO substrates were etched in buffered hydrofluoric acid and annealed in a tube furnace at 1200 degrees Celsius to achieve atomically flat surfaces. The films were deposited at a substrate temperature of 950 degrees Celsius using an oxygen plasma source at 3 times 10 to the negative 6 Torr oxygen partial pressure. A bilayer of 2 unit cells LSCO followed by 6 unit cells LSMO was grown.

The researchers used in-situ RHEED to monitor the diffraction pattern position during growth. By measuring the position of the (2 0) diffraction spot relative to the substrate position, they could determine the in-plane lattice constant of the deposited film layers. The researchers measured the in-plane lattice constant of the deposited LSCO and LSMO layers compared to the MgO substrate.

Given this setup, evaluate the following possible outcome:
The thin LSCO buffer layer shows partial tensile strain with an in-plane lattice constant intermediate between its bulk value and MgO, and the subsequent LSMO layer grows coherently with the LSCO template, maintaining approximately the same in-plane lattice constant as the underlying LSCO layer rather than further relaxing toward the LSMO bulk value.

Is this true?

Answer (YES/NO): NO